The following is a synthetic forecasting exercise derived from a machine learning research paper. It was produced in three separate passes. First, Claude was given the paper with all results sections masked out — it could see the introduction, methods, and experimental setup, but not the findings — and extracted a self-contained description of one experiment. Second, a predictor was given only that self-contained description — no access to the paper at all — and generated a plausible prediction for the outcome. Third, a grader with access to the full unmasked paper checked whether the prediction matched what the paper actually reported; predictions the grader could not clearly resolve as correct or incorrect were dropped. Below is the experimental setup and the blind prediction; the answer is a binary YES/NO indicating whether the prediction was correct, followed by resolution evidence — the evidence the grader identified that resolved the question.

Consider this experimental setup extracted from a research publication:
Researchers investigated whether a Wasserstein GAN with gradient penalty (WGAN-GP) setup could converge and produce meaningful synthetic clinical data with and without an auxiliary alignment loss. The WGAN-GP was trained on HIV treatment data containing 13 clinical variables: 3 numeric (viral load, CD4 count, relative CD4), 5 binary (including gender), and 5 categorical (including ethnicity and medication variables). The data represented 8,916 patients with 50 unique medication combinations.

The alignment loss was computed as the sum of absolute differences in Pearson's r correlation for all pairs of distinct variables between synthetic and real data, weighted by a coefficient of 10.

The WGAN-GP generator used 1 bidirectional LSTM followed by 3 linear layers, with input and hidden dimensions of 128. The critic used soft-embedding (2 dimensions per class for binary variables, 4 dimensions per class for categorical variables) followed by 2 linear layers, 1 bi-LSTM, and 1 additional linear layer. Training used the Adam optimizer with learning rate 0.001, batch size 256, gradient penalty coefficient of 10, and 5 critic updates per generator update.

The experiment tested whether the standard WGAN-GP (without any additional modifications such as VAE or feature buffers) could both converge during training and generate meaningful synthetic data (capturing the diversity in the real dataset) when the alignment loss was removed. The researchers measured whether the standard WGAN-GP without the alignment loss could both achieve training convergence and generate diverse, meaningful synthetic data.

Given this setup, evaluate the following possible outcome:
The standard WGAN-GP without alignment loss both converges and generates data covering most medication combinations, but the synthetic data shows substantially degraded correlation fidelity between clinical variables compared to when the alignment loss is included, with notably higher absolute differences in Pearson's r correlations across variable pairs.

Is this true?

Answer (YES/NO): NO